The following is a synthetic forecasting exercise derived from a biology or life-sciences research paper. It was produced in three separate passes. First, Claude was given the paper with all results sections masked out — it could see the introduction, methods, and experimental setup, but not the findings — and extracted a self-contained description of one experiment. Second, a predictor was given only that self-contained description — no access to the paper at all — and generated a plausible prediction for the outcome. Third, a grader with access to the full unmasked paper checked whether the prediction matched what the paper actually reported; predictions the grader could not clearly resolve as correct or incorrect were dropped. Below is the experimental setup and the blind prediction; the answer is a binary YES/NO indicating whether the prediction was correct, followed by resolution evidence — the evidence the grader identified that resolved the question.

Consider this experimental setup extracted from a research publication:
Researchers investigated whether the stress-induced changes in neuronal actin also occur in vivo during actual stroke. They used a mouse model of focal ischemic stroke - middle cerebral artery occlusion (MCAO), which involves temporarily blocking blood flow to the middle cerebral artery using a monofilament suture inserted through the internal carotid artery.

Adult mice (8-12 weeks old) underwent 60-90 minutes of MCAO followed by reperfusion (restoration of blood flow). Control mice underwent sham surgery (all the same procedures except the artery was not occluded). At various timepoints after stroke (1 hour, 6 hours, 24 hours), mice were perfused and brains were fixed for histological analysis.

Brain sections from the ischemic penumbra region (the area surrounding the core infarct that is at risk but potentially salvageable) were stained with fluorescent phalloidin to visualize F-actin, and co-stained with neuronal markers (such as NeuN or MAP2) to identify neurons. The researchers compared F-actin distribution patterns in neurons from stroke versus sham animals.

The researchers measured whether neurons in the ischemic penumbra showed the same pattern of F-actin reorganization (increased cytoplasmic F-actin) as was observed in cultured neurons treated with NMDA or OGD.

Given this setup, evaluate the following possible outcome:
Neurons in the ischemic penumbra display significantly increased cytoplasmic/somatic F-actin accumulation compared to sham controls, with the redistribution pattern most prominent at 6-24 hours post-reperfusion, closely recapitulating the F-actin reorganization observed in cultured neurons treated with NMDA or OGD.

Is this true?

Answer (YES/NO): NO